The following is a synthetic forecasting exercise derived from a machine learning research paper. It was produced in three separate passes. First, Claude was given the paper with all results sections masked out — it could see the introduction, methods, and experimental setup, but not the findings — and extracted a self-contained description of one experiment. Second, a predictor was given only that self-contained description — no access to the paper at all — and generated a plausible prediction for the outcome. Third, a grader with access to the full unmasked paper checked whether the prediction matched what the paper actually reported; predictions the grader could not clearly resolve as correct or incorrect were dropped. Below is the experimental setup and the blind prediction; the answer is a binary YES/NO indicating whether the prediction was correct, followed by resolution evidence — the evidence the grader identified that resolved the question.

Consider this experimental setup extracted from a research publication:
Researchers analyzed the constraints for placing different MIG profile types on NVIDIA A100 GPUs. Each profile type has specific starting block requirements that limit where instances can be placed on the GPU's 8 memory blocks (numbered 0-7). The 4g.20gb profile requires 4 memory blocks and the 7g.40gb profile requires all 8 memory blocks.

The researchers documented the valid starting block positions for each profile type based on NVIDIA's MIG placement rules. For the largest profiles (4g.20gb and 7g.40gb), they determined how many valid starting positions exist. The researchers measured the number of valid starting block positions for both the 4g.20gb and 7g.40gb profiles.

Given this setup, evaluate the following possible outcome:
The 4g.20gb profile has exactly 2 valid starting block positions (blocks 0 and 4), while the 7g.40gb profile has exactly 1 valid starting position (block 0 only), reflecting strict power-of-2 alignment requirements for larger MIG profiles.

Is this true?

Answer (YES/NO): NO